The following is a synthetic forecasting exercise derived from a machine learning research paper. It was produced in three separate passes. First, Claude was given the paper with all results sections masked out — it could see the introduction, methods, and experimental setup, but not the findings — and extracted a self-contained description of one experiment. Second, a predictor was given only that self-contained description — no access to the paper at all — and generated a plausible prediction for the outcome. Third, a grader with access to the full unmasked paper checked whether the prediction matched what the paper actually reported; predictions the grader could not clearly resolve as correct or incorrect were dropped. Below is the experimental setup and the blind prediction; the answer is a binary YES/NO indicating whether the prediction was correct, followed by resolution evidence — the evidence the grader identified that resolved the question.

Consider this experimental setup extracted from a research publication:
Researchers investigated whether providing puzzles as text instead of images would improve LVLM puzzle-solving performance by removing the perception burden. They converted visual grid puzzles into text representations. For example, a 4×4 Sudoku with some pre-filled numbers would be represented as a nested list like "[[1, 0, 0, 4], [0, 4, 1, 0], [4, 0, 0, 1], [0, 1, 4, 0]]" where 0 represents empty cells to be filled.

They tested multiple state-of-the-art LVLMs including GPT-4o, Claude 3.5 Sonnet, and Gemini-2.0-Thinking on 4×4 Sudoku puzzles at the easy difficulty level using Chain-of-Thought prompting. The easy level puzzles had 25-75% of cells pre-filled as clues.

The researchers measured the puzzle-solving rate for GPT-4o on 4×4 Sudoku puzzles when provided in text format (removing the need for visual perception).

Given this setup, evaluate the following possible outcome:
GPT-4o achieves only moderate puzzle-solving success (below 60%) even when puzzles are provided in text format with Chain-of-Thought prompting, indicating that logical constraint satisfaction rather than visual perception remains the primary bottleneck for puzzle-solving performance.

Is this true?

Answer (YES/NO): NO